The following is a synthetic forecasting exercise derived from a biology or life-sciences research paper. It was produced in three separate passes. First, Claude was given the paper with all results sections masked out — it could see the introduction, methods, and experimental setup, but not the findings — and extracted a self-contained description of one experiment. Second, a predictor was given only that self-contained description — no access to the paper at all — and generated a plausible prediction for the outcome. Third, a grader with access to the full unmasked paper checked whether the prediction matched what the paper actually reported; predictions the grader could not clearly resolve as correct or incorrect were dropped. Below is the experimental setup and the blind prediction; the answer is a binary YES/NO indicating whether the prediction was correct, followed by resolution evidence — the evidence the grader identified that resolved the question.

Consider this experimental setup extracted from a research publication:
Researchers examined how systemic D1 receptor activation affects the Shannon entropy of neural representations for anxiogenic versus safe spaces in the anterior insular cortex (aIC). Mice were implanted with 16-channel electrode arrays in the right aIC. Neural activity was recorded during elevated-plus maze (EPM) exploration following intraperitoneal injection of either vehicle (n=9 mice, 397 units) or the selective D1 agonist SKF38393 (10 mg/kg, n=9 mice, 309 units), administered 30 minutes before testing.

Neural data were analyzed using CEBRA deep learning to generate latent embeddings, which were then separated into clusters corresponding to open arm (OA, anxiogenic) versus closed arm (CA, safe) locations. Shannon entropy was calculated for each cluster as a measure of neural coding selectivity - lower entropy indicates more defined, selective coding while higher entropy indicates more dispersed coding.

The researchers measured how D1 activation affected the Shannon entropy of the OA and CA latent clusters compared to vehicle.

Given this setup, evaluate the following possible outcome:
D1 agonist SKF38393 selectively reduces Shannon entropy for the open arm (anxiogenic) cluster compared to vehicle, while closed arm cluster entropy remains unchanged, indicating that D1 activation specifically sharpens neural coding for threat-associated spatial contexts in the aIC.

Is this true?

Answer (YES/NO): NO